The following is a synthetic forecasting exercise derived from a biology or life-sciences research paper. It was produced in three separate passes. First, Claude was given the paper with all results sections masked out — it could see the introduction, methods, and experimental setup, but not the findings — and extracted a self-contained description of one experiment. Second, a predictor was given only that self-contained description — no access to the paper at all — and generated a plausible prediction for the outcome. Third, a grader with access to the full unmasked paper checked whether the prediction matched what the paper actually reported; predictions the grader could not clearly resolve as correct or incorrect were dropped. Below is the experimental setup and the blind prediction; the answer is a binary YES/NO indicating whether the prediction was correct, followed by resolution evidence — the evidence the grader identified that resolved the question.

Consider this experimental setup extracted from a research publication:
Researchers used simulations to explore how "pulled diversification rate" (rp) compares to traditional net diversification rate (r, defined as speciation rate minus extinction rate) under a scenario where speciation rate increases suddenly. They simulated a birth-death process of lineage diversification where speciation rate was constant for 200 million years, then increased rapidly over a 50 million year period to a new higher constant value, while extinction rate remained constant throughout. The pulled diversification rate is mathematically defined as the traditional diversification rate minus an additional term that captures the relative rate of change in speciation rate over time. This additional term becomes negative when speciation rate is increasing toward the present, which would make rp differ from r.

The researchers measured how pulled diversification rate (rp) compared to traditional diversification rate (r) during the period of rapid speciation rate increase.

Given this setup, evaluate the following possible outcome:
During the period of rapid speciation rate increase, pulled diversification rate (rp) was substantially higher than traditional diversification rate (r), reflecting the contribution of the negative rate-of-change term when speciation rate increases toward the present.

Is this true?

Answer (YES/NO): NO